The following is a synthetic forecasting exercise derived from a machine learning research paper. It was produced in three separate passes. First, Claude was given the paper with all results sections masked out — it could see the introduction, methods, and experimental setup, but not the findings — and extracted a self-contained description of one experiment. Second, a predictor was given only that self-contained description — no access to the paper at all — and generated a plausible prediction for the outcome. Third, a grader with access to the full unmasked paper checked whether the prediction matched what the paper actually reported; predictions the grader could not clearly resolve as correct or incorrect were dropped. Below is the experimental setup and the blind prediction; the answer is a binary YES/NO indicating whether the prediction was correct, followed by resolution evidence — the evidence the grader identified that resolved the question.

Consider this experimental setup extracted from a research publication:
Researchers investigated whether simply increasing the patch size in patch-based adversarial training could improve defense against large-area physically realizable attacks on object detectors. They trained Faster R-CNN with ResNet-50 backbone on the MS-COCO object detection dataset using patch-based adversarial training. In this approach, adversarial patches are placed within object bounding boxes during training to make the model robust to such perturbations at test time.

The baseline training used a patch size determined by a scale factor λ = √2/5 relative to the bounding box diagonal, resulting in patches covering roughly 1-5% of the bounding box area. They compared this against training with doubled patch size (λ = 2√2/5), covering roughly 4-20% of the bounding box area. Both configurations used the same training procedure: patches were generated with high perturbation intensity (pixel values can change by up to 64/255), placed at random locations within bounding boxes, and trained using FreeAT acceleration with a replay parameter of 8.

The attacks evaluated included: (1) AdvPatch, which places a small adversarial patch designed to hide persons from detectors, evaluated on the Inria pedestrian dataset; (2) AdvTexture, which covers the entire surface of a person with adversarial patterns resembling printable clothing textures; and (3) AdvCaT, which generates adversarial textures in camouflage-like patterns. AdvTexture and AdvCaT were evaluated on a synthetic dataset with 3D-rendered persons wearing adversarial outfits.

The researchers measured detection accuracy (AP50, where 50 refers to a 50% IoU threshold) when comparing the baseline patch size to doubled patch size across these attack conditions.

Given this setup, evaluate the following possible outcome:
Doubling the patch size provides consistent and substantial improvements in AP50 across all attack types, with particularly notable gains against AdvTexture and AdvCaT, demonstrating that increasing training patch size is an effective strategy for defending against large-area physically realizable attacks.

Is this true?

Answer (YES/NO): NO